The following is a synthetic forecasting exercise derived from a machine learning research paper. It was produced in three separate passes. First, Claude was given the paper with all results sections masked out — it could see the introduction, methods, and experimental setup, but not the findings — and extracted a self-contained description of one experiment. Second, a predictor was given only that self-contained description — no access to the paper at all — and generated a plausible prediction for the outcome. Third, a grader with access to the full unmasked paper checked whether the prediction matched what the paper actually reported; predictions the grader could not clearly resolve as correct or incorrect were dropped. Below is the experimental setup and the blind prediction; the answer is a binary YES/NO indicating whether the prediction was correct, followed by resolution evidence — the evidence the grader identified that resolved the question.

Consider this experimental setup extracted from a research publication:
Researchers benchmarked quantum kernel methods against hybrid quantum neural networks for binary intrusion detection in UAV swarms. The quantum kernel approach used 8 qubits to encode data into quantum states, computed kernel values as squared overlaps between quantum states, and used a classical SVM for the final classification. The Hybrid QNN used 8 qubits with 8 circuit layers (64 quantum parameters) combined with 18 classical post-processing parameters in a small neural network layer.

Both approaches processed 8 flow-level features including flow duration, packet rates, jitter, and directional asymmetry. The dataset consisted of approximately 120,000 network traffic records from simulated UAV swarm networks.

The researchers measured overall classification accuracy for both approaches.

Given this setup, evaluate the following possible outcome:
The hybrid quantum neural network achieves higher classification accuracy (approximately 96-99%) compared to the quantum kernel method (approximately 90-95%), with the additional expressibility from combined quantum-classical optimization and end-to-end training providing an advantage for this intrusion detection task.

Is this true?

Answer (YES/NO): NO